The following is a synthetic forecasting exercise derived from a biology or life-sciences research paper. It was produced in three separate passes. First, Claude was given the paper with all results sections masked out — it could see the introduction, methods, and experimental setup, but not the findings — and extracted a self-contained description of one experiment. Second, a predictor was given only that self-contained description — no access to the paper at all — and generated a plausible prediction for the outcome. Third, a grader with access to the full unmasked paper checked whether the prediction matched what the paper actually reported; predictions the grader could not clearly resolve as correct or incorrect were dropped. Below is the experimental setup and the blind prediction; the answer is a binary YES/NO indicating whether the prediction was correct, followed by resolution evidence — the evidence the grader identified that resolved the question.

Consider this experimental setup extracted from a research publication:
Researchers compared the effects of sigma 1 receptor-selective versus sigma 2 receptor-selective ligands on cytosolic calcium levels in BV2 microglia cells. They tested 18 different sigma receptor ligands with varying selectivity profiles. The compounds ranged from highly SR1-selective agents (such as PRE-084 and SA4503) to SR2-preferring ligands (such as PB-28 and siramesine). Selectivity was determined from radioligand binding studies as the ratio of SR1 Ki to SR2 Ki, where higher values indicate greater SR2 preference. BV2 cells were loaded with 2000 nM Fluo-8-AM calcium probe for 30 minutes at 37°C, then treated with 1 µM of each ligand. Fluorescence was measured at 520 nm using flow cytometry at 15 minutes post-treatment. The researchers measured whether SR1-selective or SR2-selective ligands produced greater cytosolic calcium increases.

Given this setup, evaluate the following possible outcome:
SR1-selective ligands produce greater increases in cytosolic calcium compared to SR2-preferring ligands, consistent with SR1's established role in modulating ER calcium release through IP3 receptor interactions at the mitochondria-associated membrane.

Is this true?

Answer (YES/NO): NO